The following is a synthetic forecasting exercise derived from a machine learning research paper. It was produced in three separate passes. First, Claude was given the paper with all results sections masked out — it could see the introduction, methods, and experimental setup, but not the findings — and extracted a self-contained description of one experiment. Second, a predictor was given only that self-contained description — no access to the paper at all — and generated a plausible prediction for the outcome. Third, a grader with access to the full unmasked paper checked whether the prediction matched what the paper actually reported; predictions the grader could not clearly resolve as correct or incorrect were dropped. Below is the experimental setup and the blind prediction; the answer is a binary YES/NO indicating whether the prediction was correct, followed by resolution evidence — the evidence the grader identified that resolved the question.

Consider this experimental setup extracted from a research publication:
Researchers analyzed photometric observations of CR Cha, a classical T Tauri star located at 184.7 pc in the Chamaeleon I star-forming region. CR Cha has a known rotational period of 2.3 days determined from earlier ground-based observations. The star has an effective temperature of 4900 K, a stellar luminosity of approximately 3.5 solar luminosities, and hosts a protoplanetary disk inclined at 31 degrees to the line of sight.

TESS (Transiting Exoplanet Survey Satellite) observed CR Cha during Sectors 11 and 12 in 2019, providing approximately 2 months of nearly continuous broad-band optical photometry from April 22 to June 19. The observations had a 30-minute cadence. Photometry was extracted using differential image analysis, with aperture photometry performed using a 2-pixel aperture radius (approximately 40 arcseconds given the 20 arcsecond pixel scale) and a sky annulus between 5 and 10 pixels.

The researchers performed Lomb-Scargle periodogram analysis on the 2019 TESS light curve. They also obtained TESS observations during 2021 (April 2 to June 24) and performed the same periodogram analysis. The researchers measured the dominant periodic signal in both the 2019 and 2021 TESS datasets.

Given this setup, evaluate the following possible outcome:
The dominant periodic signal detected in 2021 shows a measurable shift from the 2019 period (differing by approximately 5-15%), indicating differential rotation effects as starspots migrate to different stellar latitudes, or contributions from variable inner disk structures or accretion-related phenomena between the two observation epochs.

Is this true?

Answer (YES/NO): NO